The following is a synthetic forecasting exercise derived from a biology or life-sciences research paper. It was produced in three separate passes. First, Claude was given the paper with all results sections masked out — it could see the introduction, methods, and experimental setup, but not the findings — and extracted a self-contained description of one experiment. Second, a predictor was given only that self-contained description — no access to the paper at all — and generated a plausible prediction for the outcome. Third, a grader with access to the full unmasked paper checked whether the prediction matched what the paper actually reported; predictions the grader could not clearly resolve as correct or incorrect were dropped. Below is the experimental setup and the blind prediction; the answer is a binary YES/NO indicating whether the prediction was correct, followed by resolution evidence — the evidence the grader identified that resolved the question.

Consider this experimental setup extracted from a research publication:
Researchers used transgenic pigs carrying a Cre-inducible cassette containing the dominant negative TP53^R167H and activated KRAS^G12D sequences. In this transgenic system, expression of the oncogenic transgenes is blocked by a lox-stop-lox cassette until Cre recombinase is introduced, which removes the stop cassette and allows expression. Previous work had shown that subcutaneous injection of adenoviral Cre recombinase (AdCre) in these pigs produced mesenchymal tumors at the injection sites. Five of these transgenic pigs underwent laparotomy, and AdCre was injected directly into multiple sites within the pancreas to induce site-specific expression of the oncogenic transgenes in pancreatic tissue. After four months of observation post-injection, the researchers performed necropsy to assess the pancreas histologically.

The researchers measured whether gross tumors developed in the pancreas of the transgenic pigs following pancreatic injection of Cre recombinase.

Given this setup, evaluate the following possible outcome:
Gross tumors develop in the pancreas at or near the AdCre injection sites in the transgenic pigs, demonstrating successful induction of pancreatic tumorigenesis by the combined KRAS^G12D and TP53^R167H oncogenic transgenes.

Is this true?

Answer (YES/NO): NO